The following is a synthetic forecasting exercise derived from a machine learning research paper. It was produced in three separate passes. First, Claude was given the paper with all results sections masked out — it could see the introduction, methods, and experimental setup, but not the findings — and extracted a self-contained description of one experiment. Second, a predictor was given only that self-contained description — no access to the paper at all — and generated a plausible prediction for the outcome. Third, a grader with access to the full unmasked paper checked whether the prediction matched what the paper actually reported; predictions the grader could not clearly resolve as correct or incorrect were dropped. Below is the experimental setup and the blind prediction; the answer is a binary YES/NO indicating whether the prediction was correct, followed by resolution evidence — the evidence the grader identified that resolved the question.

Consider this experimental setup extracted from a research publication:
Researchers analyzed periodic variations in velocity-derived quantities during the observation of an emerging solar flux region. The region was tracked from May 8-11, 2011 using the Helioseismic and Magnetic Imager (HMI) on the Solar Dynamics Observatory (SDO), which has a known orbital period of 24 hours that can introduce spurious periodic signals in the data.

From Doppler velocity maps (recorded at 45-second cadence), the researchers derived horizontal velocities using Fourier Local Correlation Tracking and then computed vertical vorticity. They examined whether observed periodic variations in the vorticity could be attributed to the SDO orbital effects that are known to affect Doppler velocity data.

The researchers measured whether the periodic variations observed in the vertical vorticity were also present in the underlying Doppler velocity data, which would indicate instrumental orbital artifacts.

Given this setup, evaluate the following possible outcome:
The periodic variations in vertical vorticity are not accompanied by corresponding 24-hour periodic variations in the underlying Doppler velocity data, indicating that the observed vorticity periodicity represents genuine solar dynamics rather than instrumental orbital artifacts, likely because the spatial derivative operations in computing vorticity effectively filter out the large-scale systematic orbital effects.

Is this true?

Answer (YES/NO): YES